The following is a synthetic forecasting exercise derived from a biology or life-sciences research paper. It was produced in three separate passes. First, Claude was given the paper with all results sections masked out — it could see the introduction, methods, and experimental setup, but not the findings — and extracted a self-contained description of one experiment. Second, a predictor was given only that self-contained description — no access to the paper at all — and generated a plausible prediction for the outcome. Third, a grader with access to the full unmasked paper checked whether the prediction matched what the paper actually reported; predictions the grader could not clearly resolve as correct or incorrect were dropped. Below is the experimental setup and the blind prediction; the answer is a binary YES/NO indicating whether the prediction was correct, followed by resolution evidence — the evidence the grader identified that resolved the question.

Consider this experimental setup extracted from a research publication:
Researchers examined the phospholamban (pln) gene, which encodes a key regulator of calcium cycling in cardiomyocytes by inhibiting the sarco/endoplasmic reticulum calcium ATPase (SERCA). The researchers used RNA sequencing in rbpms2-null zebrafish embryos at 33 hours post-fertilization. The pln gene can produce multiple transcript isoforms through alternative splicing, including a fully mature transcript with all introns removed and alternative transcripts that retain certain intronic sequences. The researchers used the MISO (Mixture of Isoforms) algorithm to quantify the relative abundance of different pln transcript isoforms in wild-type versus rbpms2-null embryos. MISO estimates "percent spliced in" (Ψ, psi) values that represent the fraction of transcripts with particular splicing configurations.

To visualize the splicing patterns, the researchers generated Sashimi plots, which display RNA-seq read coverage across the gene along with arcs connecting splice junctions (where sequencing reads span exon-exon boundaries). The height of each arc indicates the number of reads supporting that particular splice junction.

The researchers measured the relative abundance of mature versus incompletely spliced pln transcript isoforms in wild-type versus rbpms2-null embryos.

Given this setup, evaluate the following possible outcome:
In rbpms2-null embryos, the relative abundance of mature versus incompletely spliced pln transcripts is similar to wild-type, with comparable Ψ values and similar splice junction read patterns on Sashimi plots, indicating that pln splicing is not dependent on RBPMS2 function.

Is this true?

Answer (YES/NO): NO